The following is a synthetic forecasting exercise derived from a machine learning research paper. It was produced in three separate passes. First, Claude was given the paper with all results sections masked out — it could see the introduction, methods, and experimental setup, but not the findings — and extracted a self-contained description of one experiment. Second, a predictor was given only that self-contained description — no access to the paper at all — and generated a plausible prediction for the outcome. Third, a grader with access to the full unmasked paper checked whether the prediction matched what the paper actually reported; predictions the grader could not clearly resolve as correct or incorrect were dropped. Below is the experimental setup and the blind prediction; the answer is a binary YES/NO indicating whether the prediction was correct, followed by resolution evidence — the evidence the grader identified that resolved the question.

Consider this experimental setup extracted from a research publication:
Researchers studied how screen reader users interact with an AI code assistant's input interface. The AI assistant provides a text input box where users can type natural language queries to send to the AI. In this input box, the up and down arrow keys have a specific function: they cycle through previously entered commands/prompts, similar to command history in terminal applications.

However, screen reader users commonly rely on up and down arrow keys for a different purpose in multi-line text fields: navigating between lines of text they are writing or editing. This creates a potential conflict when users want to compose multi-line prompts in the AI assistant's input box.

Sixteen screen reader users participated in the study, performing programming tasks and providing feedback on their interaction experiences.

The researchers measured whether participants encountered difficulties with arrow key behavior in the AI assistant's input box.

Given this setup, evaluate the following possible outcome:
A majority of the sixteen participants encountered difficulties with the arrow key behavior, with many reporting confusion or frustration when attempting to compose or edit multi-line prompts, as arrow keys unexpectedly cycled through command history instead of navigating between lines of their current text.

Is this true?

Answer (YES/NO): YES